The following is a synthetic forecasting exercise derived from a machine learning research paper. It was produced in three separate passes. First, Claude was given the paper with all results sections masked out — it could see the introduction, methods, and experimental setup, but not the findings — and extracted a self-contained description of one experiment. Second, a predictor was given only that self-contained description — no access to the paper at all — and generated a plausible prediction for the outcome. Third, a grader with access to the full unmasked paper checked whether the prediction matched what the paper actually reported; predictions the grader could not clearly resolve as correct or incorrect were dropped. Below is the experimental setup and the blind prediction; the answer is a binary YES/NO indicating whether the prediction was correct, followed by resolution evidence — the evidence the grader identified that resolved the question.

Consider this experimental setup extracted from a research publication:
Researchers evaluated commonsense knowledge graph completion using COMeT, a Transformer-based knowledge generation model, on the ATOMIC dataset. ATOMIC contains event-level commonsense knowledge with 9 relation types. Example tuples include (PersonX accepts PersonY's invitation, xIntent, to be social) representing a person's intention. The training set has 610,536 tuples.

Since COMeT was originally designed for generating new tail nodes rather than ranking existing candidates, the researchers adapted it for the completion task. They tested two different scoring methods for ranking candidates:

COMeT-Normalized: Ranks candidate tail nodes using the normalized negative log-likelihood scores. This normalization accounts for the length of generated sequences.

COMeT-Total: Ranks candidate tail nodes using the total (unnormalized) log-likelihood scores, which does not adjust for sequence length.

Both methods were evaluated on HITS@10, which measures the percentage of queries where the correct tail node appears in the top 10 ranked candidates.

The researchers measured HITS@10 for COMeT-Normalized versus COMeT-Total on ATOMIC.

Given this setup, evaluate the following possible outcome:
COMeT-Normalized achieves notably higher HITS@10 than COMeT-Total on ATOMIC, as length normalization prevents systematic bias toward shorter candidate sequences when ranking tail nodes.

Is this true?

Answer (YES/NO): NO